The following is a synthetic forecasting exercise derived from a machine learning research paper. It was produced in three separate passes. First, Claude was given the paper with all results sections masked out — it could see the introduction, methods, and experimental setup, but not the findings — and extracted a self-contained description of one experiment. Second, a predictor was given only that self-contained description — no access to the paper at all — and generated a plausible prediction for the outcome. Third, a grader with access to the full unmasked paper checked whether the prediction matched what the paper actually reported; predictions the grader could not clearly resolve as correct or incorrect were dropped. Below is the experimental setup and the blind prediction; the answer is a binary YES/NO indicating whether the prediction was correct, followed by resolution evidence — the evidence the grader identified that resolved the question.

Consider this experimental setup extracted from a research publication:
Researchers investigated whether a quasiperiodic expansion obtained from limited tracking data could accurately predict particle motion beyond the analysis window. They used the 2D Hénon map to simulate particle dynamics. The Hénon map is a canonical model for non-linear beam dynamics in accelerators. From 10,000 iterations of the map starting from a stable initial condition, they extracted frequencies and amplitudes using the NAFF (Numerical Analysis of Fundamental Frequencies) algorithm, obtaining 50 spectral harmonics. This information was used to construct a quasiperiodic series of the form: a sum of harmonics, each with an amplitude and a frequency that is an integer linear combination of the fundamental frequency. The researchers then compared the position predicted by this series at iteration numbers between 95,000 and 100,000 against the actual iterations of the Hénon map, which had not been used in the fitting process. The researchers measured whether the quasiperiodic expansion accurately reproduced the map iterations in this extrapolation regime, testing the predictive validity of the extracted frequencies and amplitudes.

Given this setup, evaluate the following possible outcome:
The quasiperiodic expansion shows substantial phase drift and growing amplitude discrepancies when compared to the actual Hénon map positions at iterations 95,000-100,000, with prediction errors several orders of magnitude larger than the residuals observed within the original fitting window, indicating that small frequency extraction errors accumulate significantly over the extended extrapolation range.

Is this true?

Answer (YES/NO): NO